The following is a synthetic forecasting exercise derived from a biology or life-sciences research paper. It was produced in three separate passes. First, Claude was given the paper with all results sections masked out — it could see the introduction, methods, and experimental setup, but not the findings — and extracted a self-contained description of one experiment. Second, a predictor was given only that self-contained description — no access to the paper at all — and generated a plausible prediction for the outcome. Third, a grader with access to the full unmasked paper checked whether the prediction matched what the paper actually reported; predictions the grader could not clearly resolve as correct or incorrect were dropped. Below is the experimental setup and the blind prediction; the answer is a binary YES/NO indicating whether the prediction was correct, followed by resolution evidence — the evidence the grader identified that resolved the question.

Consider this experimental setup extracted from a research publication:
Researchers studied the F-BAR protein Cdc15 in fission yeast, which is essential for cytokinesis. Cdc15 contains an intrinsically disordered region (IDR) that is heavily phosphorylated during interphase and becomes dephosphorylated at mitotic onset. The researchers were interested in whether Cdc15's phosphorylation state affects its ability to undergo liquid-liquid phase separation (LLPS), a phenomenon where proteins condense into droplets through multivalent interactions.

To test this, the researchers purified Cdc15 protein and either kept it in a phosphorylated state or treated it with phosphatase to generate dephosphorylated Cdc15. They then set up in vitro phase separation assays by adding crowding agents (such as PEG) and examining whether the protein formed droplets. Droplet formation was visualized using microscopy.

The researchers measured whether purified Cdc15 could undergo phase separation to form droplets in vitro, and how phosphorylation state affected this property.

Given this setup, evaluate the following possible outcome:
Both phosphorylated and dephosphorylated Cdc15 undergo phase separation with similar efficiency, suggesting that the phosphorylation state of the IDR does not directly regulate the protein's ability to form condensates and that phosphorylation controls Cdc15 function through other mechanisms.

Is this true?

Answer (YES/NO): NO